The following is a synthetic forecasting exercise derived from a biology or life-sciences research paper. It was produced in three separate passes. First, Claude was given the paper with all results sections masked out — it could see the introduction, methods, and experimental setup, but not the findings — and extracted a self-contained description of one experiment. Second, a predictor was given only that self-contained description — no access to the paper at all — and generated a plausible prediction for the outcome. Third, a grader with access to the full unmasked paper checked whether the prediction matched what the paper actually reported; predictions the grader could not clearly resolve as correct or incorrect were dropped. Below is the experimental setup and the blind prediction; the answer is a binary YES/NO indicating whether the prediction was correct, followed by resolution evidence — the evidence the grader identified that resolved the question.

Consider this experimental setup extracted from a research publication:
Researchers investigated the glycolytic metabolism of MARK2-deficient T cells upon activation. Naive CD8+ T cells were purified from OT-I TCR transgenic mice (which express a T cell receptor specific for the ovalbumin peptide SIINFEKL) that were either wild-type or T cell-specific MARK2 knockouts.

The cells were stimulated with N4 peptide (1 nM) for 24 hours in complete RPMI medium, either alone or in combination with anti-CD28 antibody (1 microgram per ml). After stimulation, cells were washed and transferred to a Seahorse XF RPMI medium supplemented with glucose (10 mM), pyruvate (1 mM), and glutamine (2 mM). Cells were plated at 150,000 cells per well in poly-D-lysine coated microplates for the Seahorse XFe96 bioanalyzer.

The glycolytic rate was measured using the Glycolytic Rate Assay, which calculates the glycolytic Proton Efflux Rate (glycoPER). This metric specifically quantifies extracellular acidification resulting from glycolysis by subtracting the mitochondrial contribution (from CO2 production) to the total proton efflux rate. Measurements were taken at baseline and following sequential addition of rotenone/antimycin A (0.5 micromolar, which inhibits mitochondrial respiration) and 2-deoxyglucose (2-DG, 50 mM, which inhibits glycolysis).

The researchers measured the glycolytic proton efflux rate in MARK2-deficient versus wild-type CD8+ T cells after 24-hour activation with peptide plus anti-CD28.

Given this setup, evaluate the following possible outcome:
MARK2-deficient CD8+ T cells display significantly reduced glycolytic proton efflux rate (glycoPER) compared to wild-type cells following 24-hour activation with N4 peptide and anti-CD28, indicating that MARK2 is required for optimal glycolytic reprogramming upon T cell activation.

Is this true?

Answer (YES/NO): NO